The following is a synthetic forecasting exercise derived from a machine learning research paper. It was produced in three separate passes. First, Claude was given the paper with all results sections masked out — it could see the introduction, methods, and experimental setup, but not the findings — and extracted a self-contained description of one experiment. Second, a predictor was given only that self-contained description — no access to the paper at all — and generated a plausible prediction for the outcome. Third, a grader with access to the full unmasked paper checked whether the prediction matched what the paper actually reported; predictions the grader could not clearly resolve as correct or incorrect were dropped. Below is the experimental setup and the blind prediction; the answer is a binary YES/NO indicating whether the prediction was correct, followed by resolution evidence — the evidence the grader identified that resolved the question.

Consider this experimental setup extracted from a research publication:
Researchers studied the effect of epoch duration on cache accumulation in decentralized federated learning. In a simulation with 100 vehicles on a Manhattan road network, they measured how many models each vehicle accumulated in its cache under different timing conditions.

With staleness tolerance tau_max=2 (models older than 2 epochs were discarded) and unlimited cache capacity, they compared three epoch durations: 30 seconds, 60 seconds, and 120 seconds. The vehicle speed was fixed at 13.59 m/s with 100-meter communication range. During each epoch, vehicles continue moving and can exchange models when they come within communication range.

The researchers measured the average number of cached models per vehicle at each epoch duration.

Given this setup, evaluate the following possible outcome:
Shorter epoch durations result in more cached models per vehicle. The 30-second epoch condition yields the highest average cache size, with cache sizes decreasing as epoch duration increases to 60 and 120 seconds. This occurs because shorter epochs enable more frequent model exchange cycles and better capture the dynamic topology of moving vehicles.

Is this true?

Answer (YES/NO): NO